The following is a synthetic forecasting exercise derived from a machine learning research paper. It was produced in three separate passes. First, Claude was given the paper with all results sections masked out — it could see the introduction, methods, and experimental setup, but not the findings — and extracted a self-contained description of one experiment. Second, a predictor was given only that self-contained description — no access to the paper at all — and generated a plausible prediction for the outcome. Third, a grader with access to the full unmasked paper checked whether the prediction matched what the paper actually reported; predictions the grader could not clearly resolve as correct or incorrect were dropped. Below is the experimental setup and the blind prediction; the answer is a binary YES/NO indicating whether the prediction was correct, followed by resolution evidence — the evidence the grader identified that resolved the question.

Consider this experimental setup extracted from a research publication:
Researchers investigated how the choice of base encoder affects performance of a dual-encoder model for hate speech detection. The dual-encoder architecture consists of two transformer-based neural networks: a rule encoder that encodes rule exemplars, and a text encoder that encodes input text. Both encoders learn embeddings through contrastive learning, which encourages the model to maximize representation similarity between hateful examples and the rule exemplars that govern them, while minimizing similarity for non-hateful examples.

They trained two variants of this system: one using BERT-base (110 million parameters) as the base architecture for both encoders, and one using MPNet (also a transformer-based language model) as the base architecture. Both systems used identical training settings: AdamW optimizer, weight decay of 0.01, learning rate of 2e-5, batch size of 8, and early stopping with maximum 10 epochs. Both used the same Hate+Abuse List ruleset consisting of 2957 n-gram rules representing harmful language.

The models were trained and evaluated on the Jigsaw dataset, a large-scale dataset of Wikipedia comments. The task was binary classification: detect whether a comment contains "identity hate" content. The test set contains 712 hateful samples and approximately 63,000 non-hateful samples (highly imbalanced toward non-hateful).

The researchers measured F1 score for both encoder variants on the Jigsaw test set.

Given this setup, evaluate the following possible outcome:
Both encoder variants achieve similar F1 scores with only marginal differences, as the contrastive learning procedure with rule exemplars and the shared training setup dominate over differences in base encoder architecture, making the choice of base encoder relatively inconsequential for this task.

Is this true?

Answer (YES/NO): YES